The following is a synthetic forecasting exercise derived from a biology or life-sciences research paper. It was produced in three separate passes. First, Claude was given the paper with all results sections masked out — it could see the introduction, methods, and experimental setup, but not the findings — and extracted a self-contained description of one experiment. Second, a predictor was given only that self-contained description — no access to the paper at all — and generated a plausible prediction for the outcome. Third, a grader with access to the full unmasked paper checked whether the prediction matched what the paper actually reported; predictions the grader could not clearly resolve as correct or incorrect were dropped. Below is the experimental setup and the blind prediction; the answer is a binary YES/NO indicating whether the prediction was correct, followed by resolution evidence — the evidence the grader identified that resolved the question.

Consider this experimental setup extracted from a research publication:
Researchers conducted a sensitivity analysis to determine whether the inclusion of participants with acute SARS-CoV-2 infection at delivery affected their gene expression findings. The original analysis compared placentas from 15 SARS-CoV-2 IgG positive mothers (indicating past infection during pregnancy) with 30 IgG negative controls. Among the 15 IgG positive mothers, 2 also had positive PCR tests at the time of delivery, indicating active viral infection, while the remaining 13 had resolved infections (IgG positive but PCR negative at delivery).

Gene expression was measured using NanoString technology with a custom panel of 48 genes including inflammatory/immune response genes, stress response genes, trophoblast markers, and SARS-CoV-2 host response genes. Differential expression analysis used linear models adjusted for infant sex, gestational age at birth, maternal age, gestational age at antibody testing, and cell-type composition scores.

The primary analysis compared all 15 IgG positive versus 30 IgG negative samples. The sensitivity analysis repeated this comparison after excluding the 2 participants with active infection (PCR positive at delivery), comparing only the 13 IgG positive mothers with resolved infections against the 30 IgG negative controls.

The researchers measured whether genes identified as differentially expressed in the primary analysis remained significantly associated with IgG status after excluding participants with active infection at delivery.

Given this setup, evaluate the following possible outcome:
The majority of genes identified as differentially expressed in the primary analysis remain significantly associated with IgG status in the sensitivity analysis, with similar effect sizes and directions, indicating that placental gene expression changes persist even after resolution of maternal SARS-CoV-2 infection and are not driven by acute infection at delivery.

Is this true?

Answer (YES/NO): YES